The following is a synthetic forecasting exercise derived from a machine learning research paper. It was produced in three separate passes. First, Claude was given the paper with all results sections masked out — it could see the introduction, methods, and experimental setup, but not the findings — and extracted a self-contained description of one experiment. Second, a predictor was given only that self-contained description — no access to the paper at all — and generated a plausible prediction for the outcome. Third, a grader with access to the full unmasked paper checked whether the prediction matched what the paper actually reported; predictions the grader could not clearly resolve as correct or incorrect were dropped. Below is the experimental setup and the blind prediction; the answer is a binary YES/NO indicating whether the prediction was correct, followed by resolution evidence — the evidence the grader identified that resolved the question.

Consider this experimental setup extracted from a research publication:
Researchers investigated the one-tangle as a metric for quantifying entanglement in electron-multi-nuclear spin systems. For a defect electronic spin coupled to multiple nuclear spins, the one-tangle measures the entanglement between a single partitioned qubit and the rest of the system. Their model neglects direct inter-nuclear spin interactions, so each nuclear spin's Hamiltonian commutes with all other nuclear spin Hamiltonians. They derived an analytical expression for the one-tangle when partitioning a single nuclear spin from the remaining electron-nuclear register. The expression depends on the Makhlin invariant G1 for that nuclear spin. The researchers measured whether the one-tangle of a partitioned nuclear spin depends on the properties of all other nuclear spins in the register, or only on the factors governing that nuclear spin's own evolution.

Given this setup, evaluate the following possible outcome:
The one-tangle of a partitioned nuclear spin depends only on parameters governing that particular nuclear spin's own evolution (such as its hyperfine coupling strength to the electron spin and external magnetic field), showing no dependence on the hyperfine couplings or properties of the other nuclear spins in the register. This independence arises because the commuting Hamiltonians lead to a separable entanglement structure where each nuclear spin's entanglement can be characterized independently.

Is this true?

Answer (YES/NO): YES